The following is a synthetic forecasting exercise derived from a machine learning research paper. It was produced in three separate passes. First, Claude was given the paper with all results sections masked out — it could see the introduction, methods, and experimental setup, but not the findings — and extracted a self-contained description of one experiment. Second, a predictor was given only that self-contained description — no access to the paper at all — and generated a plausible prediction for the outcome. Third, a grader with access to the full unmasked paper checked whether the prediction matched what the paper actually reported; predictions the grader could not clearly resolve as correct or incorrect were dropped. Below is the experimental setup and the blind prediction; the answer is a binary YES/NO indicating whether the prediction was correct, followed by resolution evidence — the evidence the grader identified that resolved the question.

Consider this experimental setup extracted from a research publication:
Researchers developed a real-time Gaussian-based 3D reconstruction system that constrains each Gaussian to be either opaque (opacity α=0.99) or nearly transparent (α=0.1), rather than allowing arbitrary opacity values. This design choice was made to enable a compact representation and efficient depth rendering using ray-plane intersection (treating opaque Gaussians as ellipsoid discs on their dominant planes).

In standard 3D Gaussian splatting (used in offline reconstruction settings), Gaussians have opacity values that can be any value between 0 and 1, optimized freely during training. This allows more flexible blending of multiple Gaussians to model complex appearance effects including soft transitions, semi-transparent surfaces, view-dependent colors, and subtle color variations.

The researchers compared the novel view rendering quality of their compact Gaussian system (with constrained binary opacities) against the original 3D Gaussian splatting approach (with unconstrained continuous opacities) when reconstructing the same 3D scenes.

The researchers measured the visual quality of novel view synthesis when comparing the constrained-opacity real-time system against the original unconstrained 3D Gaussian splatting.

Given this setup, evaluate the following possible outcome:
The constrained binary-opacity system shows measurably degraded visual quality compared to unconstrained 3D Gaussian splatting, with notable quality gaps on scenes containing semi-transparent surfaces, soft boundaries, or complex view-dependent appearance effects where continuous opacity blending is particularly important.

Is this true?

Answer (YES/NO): NO